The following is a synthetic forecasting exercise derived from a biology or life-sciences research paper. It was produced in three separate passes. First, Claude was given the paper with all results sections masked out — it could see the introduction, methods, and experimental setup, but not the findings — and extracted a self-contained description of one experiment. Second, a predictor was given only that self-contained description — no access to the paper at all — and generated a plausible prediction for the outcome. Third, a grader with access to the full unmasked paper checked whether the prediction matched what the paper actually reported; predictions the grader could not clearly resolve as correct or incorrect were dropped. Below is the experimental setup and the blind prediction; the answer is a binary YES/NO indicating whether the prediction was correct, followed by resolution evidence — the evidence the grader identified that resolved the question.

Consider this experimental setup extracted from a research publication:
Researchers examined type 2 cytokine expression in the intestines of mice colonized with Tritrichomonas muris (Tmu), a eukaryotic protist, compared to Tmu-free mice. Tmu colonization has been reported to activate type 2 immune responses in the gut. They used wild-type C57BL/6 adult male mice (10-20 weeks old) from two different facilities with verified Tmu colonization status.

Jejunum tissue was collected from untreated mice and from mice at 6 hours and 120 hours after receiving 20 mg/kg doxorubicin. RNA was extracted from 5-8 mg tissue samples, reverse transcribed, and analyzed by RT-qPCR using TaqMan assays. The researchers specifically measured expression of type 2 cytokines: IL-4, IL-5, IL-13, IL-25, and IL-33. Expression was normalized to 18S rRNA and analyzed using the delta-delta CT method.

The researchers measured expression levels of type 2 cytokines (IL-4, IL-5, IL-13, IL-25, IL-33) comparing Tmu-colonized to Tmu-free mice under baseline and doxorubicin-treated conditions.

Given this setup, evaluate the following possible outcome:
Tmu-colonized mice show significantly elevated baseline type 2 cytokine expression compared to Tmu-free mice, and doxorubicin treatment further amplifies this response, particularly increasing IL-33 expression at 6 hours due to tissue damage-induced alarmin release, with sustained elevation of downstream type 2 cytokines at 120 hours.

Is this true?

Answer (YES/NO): NO